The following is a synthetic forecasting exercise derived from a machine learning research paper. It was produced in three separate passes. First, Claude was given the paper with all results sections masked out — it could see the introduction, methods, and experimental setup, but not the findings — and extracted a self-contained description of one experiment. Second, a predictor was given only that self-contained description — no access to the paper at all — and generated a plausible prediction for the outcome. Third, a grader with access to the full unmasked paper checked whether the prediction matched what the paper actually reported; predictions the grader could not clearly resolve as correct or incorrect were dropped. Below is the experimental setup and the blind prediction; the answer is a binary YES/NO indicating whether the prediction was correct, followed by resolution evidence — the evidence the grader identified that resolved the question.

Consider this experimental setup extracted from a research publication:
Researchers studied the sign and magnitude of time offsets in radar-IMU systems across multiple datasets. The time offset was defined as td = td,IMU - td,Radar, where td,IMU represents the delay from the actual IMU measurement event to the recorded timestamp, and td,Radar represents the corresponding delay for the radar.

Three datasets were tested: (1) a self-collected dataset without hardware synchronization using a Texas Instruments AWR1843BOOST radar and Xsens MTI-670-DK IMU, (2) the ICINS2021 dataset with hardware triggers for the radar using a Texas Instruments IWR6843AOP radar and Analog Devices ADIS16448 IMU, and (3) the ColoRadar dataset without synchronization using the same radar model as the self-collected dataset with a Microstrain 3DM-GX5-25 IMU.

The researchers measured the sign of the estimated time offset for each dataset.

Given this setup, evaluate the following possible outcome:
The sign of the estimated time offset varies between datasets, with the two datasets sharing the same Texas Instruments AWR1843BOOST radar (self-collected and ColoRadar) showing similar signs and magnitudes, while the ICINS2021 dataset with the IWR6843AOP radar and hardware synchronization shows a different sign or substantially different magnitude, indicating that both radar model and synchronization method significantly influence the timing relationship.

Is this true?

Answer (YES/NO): YES